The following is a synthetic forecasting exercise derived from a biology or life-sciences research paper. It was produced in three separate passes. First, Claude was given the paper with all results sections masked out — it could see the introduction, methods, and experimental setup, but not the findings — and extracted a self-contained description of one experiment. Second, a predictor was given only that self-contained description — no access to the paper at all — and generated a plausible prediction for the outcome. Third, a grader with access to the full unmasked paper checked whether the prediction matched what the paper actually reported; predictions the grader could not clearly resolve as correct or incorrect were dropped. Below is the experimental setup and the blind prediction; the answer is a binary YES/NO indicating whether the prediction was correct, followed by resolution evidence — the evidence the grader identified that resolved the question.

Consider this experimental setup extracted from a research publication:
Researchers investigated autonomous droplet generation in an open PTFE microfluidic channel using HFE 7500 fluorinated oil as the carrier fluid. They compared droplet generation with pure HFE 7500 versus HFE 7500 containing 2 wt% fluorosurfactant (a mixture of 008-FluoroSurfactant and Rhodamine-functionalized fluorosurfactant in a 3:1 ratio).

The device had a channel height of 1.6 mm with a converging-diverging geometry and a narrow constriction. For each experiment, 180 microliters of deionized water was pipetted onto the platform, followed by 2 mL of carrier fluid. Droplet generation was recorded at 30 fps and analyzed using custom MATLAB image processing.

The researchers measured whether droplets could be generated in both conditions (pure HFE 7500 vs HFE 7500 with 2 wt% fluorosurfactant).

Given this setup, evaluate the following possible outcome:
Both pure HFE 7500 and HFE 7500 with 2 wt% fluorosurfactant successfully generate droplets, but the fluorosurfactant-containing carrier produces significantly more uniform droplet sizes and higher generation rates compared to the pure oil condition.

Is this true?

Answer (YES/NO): NO